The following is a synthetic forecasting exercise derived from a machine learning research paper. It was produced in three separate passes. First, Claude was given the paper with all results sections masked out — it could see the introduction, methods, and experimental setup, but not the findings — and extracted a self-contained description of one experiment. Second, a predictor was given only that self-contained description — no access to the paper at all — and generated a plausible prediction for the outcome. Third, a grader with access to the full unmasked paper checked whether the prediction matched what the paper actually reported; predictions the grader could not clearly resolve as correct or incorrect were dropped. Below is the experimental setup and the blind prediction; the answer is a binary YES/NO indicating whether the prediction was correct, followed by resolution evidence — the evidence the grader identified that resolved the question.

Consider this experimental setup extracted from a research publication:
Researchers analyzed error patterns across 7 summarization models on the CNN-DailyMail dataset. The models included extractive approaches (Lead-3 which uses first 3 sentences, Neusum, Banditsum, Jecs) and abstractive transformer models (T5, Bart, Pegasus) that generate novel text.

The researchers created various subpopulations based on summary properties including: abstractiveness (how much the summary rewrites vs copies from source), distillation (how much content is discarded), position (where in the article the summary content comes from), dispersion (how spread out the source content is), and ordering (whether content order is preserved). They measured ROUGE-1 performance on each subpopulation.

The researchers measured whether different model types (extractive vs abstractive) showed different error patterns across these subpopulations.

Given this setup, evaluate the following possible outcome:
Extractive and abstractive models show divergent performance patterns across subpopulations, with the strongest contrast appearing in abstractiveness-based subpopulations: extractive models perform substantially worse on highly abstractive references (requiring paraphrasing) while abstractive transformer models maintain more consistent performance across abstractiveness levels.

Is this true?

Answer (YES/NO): NO